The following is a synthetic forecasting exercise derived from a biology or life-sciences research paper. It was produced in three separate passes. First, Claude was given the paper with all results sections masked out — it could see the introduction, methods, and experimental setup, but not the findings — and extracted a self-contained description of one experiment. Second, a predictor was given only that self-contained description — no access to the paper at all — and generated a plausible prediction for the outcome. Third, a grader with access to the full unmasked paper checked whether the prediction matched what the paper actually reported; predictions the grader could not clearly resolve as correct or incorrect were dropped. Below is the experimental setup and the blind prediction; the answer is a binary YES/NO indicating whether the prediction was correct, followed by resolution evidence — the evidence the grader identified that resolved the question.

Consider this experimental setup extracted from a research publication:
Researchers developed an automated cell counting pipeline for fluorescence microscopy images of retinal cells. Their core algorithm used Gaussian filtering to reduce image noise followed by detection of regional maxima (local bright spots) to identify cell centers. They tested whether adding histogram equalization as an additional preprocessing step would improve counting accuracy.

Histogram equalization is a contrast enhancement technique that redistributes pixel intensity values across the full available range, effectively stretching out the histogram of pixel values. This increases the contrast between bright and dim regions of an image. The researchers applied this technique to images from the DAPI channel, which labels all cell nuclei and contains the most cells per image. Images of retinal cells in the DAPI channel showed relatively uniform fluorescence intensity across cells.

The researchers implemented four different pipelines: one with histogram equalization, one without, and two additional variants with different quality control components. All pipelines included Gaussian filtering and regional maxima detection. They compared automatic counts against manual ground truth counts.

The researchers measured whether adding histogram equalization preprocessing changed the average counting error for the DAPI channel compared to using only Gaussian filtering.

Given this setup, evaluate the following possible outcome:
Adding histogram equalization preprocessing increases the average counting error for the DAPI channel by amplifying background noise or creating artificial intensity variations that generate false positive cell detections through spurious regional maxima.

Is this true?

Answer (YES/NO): NO